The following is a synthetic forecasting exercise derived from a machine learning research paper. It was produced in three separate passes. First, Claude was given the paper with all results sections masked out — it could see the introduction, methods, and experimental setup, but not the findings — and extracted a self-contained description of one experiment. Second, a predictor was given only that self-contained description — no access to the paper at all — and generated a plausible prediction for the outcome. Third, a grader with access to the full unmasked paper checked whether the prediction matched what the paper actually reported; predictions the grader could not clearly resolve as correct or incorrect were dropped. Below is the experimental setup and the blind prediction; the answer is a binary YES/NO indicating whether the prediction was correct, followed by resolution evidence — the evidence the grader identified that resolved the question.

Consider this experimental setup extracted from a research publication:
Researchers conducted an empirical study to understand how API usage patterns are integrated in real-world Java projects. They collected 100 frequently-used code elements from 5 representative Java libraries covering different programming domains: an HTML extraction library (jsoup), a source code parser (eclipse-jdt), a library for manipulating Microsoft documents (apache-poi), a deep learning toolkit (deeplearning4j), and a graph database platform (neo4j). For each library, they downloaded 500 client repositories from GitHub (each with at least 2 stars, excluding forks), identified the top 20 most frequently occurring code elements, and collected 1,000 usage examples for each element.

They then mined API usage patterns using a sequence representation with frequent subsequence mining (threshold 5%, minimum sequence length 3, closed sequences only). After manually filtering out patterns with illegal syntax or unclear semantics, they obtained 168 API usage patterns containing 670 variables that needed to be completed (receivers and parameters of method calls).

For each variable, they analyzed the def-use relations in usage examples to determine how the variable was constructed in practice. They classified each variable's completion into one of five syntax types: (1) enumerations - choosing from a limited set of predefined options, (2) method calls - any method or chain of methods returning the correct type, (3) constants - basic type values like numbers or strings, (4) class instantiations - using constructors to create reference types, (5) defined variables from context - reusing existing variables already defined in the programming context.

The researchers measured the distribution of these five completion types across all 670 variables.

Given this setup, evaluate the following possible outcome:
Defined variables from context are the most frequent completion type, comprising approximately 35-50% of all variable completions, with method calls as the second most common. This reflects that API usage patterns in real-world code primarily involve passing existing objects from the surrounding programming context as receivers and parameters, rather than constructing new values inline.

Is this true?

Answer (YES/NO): YES